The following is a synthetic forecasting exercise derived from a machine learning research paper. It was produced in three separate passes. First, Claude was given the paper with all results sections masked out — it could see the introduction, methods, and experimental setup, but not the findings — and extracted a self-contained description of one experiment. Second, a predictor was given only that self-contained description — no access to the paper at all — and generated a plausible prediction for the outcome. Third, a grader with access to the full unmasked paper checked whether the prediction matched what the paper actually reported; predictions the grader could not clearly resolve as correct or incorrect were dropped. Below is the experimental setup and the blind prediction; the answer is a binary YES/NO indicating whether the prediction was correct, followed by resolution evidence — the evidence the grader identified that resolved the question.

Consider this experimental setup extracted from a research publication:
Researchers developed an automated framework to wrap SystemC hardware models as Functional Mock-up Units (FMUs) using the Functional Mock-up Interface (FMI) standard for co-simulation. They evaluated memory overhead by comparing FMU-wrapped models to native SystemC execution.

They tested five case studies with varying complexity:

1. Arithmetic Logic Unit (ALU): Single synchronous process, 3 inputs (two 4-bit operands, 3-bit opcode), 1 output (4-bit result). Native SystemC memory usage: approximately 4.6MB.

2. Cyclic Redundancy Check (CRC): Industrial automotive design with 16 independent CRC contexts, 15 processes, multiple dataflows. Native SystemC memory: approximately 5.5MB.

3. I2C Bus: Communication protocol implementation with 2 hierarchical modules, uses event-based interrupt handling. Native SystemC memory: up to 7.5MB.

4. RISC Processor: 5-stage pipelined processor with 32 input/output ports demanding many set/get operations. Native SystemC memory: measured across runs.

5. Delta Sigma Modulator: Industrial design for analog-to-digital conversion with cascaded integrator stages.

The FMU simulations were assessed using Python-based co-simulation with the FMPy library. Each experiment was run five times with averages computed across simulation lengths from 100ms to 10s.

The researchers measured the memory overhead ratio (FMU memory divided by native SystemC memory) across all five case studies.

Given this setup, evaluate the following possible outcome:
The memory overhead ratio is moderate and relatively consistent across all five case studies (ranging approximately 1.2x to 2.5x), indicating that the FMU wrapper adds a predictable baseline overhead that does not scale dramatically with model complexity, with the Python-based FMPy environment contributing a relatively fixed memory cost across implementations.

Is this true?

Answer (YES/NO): NO